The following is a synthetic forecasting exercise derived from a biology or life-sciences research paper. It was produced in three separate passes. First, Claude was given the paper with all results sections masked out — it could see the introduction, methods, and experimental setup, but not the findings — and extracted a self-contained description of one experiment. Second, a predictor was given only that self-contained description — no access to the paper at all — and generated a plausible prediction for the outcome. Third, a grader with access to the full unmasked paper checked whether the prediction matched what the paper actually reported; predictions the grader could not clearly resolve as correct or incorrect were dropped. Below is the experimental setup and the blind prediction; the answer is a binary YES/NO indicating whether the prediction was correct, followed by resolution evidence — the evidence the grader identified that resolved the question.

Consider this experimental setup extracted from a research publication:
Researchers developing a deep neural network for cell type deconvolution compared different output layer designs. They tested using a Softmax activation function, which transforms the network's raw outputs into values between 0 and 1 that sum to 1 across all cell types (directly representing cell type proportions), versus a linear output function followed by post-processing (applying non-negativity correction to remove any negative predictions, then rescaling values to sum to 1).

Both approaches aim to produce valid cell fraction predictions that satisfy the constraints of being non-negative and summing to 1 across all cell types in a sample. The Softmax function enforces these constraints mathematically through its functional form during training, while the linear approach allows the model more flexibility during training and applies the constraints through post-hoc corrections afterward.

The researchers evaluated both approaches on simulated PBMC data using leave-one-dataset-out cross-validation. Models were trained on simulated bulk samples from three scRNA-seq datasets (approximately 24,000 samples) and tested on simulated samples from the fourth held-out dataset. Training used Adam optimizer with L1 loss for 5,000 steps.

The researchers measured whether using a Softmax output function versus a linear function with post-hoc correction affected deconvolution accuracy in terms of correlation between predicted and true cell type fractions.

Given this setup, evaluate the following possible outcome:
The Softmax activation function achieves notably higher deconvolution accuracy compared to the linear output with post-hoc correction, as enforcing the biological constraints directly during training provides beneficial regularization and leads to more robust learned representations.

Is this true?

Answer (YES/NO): NO